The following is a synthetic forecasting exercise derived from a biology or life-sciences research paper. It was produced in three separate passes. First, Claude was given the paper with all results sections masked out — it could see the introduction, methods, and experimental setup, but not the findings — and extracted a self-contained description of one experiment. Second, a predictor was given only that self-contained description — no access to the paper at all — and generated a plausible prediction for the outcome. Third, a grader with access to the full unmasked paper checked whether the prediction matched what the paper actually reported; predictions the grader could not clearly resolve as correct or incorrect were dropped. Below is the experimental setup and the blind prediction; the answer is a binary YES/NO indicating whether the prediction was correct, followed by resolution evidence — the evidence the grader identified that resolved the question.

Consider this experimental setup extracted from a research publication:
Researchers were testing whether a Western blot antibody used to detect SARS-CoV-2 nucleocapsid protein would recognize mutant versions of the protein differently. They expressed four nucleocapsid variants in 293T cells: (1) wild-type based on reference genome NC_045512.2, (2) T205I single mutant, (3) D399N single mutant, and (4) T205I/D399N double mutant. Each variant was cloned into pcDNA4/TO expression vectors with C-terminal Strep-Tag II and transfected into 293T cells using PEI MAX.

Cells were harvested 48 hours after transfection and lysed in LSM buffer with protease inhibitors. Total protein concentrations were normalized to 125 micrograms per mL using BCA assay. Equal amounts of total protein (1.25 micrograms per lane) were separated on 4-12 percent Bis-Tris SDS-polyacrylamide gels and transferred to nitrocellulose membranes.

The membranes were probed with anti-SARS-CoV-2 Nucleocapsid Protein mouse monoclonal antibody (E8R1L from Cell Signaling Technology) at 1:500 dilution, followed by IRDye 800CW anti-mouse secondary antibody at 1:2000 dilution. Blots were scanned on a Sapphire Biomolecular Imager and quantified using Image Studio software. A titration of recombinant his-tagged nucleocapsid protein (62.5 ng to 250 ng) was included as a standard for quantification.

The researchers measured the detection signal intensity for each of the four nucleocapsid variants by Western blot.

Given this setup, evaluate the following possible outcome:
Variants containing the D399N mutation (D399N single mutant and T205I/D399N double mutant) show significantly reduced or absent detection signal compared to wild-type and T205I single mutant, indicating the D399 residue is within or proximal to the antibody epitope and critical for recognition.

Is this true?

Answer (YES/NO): NO